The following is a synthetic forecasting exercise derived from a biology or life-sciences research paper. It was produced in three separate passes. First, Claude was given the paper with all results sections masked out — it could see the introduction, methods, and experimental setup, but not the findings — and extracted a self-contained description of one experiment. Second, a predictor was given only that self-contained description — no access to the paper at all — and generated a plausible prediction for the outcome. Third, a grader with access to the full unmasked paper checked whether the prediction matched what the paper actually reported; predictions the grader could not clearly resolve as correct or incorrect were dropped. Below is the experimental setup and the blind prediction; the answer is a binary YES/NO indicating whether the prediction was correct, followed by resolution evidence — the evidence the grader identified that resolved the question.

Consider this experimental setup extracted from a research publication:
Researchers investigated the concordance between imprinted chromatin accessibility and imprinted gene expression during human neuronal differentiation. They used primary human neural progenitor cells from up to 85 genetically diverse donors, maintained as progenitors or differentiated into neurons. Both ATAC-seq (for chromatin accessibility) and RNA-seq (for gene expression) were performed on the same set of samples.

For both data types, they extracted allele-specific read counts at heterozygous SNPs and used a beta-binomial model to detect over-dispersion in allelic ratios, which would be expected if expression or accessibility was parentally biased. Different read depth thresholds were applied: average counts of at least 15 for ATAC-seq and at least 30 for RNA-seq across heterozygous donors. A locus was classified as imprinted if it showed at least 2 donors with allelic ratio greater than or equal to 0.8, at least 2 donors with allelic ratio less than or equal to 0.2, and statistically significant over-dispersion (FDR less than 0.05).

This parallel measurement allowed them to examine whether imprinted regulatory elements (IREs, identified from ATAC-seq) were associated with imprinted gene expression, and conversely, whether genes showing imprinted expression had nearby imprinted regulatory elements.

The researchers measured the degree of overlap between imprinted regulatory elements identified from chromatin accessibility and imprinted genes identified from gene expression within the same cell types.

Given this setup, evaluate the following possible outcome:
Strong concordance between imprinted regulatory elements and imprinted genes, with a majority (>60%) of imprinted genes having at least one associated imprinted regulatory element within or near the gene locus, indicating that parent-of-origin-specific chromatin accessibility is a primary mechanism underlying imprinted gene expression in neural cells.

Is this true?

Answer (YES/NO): NO